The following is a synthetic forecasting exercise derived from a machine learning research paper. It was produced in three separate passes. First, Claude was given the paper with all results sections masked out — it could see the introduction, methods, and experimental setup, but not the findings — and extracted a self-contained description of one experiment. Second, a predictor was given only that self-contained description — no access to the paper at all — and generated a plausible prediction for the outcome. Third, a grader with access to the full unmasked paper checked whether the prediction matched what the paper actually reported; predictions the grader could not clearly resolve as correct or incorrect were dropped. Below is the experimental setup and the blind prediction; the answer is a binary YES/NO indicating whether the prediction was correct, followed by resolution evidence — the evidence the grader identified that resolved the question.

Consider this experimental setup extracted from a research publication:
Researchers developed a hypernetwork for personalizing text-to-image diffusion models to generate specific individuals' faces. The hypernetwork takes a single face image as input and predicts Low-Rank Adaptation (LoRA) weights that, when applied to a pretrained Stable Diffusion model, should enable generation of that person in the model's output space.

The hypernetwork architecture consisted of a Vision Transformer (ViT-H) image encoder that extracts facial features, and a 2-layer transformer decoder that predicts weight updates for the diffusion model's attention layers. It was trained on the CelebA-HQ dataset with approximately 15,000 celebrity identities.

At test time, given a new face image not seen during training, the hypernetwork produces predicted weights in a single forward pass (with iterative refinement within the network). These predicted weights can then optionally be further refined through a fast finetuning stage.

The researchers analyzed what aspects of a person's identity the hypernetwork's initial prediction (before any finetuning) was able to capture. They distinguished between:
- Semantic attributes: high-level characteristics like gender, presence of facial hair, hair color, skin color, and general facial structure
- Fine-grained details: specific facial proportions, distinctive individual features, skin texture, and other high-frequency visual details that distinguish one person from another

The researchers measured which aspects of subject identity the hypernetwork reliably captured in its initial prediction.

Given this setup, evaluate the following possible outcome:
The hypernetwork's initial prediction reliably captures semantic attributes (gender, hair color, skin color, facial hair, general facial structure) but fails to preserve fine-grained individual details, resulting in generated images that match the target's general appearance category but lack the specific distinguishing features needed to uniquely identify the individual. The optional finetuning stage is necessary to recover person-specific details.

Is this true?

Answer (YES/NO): YES